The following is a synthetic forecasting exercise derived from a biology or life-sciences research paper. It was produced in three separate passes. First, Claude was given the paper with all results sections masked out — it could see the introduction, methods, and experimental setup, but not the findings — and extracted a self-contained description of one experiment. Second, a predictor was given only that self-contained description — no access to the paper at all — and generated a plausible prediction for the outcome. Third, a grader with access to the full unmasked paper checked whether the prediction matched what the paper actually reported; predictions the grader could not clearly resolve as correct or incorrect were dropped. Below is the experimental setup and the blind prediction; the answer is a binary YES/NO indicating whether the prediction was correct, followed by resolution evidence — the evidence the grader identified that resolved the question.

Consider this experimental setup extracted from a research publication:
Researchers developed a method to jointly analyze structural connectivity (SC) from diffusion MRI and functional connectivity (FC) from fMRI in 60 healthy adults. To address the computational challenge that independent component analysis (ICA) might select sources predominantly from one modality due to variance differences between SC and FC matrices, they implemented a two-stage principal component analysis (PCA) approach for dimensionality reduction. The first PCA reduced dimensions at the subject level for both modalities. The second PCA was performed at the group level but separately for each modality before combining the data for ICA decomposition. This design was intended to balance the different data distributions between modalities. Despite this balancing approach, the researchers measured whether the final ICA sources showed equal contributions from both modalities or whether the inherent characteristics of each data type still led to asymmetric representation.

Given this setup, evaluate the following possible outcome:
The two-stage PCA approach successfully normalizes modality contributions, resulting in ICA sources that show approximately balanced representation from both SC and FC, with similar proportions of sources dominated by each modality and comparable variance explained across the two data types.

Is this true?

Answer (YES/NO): NO